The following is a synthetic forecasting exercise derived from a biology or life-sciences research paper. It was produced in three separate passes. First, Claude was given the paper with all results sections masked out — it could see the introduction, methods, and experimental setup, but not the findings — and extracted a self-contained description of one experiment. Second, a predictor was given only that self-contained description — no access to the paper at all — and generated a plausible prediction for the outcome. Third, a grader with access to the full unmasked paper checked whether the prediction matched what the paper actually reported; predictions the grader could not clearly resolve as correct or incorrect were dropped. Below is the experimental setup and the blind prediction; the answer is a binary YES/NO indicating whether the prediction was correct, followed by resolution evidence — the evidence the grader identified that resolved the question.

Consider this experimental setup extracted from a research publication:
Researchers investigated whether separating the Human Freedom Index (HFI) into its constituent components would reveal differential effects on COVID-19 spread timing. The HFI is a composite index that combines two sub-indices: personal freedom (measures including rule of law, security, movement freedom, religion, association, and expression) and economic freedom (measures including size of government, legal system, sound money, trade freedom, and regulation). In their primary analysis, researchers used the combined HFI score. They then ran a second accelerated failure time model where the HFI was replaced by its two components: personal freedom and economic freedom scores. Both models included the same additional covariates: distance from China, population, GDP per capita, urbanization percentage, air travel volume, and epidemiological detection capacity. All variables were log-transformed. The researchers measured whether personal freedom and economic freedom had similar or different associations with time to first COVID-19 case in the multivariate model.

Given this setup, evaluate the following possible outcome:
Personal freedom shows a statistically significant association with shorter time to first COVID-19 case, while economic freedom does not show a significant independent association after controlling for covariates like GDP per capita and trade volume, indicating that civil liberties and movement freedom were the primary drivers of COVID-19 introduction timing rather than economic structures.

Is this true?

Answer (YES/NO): YES